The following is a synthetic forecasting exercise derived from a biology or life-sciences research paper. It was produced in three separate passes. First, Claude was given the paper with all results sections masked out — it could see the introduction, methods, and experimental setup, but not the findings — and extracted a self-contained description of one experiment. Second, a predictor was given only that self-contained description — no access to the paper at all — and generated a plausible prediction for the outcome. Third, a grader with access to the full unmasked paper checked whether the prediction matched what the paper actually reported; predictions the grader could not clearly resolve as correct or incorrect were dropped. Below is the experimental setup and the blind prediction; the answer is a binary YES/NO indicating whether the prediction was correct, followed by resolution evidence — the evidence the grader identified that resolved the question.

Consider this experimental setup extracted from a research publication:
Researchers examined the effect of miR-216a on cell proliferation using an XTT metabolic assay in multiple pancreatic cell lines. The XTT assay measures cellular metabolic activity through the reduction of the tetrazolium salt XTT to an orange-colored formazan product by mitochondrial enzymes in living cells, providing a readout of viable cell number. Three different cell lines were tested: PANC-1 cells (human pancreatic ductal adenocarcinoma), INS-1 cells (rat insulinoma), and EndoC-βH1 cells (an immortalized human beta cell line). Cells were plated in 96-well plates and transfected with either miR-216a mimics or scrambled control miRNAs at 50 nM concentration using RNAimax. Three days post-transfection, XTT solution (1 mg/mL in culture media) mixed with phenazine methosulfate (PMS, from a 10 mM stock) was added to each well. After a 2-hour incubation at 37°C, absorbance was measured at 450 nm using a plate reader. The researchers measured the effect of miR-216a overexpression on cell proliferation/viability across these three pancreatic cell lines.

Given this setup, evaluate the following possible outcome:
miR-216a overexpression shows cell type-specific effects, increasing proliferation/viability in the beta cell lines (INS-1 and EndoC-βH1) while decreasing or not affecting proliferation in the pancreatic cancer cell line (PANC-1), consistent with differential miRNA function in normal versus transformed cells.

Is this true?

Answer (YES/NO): NO